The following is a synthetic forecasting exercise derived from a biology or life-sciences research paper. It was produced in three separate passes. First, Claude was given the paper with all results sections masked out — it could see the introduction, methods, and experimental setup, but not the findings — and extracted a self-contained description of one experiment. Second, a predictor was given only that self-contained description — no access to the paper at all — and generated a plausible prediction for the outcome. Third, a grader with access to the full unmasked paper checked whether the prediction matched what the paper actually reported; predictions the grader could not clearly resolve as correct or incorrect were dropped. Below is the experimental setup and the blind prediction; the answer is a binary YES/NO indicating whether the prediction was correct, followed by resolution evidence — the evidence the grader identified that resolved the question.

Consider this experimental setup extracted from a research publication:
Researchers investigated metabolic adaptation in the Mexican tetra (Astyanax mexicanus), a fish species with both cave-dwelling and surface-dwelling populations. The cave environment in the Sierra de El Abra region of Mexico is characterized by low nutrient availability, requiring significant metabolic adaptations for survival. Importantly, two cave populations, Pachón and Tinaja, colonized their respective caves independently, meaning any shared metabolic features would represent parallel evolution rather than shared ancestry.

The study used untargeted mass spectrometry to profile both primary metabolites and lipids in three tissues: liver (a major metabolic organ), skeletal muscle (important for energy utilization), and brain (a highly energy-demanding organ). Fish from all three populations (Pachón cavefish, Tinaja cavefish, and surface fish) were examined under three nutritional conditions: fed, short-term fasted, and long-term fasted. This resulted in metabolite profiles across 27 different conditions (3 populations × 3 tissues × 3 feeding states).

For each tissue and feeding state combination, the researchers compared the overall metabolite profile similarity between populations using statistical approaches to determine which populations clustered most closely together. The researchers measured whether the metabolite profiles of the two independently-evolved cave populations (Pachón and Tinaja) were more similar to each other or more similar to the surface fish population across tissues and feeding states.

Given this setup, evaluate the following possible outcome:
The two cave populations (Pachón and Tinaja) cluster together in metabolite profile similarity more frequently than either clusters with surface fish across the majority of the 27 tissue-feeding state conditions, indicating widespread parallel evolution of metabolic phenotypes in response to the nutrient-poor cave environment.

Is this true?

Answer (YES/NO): YES